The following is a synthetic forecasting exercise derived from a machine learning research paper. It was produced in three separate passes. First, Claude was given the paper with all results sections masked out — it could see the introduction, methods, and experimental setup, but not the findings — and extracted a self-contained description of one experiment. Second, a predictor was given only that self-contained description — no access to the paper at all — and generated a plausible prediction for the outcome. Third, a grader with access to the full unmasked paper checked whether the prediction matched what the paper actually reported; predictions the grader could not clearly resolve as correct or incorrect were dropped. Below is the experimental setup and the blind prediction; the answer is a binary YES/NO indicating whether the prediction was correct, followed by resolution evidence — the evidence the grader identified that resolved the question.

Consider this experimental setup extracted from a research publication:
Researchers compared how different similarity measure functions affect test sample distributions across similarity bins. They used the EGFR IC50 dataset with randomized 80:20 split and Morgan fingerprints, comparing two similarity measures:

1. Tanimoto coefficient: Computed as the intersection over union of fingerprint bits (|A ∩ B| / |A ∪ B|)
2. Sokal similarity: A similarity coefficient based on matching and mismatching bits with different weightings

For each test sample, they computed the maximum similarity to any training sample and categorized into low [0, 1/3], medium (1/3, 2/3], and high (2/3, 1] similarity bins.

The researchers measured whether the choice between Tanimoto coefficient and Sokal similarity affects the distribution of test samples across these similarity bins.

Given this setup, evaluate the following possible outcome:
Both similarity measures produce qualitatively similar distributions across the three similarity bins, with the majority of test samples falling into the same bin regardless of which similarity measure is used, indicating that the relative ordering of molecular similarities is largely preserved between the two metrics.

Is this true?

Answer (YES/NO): NO